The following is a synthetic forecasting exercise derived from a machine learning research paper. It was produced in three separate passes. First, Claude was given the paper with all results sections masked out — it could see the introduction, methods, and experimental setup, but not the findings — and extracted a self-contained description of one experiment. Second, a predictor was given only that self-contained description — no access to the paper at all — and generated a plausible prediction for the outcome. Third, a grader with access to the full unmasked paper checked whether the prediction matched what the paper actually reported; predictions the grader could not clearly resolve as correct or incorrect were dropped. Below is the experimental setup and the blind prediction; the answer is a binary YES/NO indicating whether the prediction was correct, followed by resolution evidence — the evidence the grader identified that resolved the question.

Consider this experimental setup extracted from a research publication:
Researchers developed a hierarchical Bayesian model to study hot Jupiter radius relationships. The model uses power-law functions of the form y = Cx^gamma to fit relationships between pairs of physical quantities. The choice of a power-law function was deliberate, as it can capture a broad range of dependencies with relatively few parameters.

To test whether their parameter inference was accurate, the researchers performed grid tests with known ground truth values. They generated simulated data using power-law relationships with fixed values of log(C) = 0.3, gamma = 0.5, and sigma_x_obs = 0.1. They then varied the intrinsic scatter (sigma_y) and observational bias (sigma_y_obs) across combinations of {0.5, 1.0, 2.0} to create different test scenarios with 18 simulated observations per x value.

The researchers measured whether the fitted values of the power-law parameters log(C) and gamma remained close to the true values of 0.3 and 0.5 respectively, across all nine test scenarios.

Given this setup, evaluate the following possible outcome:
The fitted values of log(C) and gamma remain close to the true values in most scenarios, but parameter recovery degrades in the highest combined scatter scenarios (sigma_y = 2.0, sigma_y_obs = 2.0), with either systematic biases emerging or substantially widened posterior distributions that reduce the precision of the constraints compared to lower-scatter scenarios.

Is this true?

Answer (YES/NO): NO